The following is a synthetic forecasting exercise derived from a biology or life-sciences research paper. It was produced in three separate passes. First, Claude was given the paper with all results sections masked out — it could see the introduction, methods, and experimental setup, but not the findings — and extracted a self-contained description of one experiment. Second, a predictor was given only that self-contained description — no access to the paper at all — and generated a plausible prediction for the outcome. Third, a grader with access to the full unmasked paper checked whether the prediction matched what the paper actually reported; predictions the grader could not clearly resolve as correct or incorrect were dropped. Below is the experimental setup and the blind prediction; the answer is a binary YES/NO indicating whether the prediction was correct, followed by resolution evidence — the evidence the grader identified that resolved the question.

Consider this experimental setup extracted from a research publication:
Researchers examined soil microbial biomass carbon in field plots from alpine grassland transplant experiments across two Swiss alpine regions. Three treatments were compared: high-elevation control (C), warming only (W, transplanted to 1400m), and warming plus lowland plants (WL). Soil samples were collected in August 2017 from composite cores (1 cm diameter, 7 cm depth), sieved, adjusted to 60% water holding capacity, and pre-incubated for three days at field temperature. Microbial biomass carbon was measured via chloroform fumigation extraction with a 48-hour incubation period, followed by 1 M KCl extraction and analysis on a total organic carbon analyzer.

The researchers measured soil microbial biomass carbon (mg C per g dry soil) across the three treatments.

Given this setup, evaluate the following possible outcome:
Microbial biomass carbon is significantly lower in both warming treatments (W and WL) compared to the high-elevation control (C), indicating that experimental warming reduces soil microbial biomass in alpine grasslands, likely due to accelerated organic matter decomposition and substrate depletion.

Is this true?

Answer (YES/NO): NO